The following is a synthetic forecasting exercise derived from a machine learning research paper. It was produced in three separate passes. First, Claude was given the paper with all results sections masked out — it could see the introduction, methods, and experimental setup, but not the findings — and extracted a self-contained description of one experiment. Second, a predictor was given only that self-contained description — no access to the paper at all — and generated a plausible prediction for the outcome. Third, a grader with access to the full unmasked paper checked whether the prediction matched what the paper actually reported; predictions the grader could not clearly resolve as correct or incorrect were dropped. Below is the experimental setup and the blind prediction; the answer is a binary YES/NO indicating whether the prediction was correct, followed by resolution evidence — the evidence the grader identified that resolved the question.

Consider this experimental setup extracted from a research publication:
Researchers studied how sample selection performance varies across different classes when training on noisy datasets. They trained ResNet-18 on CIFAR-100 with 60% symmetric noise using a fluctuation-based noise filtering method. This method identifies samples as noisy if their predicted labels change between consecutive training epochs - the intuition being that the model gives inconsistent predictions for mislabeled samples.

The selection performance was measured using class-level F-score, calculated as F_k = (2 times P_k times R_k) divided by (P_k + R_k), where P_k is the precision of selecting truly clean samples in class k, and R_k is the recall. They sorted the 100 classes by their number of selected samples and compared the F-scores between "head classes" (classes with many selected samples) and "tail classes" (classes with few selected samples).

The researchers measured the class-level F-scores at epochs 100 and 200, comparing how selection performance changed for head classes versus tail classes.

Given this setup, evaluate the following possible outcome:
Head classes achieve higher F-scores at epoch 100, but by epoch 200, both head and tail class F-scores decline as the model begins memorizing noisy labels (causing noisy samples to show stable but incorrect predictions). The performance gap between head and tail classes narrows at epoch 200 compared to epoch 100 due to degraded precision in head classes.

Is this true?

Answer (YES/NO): NO